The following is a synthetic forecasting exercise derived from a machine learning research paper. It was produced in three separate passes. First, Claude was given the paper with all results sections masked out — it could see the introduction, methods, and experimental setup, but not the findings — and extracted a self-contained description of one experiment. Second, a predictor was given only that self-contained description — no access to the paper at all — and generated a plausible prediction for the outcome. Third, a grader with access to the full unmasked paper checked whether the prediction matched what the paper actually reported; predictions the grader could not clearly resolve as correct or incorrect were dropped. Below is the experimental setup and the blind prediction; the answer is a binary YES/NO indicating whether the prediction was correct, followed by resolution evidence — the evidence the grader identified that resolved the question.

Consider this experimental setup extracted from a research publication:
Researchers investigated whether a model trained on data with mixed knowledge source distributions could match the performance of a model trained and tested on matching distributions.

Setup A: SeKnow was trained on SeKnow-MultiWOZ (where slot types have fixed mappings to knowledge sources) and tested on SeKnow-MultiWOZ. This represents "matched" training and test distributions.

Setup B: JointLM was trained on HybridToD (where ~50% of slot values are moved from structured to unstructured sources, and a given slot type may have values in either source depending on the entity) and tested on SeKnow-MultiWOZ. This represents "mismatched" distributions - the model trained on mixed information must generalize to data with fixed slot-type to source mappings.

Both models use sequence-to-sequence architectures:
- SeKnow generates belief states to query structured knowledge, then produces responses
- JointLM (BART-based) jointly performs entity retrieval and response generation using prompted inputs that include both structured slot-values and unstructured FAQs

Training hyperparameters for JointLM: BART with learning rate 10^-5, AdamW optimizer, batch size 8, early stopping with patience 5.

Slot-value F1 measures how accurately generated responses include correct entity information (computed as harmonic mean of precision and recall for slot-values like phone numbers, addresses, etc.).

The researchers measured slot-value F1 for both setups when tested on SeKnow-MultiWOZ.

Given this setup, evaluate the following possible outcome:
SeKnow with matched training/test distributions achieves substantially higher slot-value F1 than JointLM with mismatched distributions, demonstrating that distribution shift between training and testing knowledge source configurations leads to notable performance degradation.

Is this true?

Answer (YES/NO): NO